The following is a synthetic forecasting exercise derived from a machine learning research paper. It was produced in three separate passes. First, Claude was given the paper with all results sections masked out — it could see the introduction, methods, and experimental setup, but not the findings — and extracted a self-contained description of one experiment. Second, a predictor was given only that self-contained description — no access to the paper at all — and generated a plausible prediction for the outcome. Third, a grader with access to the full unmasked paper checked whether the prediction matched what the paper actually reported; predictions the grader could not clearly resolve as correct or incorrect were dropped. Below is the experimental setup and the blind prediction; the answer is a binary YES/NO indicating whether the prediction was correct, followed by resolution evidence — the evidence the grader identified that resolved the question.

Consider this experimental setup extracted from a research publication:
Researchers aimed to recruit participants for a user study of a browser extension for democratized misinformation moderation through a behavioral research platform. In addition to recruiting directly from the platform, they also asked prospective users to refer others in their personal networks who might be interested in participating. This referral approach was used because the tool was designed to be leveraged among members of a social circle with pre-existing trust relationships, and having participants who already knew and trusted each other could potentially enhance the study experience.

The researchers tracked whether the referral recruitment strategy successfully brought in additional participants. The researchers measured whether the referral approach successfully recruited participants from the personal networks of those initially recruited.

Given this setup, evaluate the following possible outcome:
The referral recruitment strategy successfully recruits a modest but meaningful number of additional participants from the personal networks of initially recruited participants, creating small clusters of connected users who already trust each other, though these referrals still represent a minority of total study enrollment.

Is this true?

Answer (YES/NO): NO